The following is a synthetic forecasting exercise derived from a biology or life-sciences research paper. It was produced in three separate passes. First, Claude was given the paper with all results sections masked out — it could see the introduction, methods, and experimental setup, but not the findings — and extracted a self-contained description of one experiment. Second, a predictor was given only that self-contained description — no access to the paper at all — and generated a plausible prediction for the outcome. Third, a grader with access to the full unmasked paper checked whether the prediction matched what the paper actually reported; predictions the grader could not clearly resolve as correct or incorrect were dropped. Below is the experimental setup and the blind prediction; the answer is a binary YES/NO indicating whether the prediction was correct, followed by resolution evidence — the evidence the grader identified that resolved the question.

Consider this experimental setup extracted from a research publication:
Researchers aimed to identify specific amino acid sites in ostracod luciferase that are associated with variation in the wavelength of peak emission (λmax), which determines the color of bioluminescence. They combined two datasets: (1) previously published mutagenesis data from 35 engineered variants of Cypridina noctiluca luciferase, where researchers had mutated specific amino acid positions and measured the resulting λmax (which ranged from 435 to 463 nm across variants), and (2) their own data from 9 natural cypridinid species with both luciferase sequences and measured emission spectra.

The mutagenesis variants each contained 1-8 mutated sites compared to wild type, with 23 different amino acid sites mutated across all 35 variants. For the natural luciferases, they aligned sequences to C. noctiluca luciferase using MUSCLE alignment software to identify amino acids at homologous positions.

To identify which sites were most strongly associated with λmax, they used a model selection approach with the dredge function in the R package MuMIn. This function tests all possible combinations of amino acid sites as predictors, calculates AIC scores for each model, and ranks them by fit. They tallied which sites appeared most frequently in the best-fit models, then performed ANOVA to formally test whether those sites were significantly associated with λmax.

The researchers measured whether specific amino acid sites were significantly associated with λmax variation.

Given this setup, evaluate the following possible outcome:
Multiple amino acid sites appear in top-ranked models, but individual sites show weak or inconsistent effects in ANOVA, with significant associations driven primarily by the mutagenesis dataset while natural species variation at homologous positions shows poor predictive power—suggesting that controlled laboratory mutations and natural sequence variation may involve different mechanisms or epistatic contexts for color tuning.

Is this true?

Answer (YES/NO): NO